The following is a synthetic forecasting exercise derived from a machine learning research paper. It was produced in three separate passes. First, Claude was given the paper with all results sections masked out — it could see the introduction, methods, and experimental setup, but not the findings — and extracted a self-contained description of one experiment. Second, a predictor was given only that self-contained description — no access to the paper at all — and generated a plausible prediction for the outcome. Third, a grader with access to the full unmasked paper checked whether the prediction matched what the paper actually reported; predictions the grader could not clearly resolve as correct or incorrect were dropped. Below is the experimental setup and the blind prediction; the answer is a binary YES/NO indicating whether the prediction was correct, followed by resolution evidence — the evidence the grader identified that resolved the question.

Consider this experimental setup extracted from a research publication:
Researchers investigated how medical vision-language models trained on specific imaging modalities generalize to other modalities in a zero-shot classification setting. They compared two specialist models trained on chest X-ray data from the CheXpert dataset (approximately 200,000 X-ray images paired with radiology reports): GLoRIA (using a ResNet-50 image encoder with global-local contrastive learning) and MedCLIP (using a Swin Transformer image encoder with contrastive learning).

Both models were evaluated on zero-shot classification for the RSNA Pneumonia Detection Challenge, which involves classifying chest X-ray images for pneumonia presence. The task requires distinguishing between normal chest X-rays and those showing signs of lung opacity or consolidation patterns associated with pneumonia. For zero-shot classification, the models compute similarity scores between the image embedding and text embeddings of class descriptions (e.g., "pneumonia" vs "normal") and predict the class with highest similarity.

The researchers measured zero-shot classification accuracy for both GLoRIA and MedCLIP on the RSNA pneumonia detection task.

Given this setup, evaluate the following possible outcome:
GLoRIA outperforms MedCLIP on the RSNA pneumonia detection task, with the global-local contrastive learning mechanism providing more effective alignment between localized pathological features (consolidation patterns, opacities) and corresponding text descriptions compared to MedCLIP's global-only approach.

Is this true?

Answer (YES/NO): NO